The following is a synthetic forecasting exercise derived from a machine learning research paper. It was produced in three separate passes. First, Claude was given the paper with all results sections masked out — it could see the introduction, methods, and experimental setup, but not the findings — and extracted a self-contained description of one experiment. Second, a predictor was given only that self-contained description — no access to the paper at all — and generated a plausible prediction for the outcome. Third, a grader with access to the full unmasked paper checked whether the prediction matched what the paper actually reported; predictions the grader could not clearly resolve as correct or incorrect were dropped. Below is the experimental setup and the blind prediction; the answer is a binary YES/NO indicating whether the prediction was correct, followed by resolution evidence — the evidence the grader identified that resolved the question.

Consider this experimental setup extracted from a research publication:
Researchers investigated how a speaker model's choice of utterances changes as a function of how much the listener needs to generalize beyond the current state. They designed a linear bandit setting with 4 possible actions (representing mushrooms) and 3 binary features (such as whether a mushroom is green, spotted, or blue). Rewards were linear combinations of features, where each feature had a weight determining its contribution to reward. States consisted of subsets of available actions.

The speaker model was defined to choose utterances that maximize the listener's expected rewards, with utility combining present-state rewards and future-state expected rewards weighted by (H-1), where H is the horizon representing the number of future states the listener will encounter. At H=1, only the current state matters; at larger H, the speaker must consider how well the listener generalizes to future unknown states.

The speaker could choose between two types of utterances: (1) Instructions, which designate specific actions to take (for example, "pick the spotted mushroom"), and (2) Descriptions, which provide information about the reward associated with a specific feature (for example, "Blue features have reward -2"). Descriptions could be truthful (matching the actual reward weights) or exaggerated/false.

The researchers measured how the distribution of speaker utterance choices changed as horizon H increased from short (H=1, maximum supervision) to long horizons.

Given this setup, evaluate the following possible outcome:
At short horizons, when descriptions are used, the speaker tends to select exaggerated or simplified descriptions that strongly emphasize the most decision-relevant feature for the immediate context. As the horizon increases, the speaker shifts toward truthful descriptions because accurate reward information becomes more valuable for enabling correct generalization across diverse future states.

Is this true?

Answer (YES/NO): YES